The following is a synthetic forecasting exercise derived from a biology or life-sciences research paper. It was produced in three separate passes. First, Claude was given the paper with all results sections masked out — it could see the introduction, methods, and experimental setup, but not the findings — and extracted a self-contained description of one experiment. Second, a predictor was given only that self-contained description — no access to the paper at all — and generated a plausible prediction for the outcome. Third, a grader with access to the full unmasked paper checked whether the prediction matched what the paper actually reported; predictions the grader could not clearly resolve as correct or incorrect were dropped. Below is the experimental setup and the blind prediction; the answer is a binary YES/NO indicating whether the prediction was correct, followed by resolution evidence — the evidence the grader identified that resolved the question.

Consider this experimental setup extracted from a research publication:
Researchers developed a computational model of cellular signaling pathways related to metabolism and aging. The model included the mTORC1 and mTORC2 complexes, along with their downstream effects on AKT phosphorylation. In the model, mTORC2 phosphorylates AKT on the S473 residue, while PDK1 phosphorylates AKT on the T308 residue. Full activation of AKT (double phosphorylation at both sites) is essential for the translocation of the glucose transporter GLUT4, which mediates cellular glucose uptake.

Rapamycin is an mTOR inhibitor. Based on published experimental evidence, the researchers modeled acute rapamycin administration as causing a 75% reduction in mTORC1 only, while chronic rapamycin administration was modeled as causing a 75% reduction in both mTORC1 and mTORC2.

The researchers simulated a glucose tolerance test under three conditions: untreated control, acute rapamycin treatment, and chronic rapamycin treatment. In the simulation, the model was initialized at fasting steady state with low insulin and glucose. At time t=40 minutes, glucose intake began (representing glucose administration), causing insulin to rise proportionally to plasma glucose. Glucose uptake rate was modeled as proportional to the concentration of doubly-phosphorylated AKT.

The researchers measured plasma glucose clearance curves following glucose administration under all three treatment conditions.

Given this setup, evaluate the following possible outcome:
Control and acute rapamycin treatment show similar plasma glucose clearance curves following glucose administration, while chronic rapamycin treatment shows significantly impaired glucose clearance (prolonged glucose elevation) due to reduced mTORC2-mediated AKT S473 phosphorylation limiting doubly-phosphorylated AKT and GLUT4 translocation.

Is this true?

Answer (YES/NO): NO